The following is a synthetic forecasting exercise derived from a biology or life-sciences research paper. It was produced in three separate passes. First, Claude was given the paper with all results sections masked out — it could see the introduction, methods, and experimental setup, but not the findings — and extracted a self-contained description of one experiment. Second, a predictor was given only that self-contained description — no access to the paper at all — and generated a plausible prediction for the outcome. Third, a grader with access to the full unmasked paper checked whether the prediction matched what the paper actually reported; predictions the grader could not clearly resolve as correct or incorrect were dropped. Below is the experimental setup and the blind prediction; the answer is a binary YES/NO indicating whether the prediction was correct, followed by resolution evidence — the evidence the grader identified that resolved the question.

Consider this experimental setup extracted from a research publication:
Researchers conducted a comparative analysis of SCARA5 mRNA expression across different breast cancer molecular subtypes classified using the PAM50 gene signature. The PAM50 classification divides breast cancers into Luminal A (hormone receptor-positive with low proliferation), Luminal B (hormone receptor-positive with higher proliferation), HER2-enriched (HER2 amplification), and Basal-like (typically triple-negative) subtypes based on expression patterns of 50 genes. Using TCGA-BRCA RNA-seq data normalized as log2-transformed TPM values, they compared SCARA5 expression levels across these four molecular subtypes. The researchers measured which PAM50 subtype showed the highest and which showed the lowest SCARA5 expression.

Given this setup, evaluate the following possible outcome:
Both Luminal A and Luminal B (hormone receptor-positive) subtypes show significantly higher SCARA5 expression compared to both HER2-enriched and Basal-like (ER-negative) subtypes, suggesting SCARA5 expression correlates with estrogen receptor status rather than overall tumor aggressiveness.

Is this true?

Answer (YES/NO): NO